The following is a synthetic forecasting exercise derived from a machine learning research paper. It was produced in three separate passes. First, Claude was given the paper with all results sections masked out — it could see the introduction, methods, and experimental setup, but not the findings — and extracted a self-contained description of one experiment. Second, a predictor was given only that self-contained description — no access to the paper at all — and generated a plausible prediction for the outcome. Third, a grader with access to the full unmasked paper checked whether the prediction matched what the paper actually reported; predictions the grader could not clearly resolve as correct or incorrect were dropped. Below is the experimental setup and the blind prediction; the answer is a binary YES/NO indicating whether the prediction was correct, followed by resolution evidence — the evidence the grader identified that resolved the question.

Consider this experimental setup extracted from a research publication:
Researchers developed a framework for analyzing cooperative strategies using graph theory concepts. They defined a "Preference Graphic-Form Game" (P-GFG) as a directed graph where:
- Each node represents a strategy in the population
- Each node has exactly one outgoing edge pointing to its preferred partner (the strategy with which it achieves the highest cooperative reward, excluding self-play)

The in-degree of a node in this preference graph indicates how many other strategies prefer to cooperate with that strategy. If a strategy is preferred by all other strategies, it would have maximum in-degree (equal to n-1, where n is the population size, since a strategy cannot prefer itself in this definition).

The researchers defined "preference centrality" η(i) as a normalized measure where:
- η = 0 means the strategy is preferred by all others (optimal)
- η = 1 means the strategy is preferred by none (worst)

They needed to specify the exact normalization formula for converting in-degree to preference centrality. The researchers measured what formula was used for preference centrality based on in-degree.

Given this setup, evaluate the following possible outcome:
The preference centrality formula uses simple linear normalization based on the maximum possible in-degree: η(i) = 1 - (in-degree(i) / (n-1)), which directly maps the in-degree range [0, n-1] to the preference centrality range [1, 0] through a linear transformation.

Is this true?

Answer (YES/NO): YES